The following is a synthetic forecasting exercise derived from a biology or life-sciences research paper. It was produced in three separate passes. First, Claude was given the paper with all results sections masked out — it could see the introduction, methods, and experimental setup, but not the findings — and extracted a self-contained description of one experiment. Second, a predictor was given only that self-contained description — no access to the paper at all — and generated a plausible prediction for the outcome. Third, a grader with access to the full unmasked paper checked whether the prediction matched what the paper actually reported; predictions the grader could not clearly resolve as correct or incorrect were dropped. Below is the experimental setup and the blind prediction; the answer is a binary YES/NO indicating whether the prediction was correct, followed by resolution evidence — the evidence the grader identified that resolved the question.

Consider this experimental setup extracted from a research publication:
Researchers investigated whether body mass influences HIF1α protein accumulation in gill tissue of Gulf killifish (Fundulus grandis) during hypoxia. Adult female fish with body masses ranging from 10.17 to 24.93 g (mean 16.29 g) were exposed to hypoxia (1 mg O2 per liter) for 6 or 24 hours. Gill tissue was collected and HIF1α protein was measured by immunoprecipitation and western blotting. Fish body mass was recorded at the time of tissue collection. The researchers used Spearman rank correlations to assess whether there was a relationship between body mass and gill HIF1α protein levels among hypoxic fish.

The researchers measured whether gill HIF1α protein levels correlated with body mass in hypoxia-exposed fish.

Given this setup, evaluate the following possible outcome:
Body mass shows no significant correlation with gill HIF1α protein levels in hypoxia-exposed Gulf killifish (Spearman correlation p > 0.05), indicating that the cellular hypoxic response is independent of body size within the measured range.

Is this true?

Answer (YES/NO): NO